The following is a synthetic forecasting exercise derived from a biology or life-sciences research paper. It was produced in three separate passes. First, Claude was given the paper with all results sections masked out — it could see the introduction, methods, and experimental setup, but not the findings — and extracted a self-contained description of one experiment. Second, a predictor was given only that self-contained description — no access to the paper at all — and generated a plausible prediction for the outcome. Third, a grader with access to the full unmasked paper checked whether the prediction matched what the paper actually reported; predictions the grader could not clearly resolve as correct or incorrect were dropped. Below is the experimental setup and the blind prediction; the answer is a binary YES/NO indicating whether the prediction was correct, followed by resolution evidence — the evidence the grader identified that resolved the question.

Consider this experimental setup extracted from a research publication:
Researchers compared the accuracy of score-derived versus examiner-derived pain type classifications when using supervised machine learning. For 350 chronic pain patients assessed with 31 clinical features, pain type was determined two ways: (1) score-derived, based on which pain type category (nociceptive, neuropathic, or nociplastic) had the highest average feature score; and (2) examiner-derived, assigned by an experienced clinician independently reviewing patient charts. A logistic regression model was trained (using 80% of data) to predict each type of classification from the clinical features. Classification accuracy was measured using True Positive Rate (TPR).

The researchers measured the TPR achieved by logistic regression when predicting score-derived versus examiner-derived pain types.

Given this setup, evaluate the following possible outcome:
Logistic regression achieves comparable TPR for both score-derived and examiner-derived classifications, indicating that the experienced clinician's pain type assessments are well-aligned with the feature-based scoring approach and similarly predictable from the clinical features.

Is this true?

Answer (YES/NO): NO